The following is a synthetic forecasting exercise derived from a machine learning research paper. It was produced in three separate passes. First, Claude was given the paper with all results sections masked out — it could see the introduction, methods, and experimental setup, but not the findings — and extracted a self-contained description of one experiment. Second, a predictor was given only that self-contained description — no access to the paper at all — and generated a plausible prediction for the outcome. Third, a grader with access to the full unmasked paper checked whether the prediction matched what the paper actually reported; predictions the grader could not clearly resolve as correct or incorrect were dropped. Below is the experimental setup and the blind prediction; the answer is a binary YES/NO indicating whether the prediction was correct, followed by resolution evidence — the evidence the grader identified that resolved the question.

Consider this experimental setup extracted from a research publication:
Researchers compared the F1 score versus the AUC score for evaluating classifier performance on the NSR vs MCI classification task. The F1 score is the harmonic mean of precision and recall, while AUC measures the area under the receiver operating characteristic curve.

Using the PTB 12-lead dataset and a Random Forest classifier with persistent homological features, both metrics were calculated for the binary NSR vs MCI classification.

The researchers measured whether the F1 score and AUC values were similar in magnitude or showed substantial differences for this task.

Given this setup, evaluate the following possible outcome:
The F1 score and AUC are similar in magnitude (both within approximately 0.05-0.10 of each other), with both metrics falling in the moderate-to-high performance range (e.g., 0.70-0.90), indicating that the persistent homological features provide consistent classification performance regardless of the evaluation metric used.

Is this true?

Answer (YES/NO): NO